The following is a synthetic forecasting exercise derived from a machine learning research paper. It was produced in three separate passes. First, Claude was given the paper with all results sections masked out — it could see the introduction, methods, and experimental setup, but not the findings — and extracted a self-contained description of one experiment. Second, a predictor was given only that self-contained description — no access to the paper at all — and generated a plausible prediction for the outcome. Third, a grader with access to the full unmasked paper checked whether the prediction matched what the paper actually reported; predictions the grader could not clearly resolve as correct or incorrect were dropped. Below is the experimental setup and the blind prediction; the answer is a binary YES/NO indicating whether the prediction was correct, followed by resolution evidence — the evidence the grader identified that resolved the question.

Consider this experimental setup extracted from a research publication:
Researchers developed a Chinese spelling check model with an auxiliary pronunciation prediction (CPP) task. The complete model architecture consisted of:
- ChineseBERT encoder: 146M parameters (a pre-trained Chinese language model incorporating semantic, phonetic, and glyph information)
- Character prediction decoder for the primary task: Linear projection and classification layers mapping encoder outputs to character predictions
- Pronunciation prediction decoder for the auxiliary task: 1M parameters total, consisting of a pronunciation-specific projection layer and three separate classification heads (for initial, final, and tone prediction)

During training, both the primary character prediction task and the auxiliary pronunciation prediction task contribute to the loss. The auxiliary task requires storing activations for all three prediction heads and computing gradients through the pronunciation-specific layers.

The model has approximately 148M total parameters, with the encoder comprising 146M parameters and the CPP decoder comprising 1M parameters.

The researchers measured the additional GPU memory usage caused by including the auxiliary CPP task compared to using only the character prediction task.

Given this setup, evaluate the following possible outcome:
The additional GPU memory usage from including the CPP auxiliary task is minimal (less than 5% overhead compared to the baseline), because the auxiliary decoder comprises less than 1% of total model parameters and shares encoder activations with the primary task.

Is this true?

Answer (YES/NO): YES